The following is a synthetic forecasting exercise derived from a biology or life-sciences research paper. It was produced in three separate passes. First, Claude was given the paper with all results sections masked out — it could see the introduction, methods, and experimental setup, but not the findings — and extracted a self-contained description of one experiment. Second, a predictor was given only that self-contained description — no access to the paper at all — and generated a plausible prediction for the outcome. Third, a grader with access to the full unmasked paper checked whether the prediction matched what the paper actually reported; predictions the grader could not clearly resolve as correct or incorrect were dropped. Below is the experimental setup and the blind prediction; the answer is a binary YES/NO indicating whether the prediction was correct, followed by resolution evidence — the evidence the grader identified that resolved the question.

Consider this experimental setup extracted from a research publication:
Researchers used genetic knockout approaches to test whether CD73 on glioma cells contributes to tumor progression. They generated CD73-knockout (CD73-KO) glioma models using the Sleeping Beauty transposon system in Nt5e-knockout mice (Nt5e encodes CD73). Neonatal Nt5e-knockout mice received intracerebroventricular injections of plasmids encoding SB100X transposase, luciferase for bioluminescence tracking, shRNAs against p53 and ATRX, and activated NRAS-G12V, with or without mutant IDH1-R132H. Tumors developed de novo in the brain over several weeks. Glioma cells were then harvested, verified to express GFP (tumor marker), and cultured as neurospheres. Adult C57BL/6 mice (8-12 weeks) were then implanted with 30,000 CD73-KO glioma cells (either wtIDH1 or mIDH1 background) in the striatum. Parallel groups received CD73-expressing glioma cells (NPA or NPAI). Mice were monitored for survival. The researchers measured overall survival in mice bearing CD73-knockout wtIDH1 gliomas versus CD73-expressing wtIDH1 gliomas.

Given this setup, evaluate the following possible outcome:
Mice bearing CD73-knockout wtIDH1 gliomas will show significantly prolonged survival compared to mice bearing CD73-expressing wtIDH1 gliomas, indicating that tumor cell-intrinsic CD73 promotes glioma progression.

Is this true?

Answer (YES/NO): NO